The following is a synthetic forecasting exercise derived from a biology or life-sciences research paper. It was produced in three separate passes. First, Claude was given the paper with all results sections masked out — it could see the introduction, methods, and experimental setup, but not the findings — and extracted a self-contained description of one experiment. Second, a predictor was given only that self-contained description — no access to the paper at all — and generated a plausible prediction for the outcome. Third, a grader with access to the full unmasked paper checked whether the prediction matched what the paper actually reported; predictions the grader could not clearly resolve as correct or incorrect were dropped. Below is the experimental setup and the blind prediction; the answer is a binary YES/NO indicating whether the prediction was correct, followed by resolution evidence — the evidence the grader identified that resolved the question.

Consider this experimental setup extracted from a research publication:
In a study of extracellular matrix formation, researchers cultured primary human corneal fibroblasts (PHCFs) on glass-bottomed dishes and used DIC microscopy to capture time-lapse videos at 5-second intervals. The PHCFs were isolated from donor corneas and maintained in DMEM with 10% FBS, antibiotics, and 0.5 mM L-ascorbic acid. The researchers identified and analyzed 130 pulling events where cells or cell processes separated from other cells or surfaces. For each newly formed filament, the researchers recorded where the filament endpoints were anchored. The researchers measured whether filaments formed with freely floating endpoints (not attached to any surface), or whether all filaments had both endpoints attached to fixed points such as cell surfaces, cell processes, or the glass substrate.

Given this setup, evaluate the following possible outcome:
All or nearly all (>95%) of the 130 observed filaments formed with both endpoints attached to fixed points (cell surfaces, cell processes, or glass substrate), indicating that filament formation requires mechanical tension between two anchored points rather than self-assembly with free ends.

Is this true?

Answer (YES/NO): YES